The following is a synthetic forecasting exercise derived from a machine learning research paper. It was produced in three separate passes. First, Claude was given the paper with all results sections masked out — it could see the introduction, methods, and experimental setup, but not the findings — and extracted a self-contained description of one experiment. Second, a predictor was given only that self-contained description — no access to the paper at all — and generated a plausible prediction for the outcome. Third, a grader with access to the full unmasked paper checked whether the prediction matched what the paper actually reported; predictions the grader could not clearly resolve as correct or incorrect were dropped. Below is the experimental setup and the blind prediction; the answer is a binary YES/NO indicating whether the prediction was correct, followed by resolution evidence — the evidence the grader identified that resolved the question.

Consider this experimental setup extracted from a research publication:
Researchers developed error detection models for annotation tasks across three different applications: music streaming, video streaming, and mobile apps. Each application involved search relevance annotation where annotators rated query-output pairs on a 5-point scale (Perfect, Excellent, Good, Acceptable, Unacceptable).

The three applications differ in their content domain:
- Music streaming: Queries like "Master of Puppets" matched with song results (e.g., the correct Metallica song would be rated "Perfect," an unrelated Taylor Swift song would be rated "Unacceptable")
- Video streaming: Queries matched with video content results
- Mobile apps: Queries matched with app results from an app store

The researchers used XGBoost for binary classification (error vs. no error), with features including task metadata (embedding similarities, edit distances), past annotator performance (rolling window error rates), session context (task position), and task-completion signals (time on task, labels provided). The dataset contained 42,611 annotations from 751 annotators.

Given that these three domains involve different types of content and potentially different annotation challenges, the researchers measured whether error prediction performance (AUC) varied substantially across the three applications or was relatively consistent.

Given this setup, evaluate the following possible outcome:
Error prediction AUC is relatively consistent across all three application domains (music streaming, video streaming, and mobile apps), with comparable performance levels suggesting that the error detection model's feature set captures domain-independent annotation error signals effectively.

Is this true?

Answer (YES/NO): NO